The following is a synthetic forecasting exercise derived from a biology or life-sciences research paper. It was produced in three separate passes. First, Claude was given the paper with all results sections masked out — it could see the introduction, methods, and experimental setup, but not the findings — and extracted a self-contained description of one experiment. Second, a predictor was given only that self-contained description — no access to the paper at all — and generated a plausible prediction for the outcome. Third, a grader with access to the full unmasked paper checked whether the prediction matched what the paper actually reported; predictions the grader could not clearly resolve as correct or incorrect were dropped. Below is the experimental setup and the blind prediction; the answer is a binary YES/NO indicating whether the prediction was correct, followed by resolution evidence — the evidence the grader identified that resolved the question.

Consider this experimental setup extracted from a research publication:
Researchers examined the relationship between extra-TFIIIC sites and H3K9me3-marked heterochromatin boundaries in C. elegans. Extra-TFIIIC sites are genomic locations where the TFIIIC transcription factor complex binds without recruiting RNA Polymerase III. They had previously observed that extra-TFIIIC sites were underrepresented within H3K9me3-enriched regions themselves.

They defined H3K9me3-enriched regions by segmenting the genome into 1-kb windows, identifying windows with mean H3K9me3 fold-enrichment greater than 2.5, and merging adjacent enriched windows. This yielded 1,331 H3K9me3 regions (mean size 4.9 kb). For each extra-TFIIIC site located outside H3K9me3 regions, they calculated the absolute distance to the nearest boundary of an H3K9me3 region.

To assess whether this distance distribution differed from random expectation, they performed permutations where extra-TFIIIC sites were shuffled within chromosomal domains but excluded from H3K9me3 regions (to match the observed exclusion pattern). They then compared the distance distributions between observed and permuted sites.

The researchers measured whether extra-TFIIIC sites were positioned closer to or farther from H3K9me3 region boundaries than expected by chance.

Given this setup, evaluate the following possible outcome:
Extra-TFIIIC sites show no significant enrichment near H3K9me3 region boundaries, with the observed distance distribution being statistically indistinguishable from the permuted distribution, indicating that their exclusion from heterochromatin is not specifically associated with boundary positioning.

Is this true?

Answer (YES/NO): NO